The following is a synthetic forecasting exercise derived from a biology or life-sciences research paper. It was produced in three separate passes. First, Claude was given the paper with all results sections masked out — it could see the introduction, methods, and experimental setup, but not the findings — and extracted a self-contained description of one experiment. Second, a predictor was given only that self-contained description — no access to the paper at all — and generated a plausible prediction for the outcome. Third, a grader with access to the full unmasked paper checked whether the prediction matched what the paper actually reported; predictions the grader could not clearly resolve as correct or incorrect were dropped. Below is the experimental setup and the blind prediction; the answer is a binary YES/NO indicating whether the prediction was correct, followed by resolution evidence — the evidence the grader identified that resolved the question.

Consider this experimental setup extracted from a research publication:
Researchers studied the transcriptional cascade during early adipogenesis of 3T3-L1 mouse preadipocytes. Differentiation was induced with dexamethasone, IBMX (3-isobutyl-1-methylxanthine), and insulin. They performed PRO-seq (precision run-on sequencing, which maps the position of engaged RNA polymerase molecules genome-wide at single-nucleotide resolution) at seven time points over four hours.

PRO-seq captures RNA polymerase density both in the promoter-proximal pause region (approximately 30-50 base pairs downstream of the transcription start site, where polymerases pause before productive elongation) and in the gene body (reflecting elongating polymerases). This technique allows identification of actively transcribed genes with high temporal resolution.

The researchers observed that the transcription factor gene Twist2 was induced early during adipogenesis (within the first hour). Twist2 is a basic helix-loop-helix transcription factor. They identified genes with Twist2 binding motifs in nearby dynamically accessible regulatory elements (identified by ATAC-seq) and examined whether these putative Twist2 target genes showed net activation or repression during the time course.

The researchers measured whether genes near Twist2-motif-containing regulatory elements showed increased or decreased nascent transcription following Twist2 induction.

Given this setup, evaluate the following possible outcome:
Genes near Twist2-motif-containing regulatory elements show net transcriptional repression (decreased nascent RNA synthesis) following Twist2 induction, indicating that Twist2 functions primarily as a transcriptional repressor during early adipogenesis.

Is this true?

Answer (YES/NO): YES